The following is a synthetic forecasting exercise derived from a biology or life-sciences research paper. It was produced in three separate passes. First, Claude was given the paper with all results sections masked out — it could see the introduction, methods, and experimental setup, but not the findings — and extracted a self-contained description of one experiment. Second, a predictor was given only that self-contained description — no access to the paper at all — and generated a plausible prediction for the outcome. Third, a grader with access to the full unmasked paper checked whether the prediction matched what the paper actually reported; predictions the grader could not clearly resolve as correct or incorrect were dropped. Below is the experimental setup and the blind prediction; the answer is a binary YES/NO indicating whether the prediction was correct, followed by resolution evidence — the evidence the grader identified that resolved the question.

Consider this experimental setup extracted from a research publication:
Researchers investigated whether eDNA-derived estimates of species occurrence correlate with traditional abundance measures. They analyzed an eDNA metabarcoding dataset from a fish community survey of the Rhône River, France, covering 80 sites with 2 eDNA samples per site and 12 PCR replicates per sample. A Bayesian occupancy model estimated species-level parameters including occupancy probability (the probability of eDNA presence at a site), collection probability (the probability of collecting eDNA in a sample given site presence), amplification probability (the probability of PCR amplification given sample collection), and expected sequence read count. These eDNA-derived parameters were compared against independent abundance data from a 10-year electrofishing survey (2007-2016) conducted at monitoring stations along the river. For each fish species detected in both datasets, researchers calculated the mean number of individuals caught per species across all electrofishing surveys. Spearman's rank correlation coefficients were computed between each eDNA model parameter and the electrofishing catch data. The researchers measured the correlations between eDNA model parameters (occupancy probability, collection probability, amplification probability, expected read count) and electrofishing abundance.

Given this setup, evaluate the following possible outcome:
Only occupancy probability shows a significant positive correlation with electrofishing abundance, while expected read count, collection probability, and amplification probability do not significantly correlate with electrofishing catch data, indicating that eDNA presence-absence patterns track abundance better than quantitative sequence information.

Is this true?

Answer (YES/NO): NO